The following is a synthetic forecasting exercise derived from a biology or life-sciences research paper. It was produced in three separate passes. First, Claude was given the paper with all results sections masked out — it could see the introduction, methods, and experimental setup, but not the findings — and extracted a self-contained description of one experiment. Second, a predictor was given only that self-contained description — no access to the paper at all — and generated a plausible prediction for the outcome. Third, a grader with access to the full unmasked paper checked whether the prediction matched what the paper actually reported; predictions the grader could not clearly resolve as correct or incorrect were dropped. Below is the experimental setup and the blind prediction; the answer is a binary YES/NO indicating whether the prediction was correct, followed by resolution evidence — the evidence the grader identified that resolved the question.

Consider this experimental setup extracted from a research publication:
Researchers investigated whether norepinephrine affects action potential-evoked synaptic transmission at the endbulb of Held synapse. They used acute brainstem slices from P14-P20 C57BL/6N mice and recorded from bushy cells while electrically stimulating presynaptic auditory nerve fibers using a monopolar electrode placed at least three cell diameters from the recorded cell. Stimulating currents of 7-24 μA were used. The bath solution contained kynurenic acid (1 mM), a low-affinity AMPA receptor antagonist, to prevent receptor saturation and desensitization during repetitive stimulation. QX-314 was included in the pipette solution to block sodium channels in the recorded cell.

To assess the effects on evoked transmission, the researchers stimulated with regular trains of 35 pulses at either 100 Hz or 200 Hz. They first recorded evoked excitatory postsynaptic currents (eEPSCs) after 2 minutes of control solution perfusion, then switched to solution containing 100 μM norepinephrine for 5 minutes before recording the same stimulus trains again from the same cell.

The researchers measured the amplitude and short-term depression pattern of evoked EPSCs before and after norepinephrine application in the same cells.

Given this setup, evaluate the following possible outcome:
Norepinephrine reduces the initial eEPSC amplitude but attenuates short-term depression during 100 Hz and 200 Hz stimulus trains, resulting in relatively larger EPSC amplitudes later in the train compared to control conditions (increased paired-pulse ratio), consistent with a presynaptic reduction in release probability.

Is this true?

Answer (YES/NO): NO